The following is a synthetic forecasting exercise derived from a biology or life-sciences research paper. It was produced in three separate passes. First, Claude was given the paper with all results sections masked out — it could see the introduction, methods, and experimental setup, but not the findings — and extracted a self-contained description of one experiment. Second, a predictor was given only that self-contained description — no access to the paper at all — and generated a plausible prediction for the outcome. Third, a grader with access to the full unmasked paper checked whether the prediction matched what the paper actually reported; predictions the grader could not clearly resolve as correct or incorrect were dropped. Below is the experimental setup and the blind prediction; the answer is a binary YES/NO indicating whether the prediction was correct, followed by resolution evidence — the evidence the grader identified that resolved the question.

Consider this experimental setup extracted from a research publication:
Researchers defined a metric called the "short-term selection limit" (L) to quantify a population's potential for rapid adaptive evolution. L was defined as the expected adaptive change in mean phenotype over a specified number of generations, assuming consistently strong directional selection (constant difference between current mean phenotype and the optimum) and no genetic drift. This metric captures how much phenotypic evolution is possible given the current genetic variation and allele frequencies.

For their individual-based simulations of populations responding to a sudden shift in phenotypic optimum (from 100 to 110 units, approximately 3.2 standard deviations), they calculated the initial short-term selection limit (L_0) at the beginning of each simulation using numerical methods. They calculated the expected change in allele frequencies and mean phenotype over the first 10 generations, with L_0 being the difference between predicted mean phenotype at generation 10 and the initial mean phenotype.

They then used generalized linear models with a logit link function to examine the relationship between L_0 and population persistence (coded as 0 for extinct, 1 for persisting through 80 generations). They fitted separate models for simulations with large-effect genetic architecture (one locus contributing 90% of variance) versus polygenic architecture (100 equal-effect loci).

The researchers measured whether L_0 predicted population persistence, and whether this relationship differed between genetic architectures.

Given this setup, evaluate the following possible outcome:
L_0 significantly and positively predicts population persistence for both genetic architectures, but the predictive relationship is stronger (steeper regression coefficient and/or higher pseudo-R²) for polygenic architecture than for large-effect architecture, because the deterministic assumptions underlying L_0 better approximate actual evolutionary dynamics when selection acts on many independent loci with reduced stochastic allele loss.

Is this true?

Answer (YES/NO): NO